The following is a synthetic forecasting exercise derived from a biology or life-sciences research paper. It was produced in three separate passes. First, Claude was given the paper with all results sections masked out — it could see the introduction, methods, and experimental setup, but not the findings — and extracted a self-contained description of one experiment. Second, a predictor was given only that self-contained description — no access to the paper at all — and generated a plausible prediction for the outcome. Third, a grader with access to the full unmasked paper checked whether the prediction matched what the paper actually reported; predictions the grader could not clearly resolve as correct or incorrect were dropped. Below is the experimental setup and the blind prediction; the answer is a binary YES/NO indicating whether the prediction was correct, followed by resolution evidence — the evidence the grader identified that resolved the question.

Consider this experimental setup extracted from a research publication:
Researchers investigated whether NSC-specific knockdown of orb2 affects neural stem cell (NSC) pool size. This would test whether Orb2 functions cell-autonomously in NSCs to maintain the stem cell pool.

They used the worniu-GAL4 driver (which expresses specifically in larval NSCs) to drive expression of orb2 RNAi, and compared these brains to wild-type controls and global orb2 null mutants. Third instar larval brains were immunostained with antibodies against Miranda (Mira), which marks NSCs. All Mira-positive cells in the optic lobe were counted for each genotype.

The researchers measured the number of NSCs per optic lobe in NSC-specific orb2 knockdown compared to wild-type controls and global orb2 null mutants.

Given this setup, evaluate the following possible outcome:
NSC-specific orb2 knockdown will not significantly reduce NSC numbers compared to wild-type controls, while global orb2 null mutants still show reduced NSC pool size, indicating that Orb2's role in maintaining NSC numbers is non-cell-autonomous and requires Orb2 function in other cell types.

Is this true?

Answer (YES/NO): NO